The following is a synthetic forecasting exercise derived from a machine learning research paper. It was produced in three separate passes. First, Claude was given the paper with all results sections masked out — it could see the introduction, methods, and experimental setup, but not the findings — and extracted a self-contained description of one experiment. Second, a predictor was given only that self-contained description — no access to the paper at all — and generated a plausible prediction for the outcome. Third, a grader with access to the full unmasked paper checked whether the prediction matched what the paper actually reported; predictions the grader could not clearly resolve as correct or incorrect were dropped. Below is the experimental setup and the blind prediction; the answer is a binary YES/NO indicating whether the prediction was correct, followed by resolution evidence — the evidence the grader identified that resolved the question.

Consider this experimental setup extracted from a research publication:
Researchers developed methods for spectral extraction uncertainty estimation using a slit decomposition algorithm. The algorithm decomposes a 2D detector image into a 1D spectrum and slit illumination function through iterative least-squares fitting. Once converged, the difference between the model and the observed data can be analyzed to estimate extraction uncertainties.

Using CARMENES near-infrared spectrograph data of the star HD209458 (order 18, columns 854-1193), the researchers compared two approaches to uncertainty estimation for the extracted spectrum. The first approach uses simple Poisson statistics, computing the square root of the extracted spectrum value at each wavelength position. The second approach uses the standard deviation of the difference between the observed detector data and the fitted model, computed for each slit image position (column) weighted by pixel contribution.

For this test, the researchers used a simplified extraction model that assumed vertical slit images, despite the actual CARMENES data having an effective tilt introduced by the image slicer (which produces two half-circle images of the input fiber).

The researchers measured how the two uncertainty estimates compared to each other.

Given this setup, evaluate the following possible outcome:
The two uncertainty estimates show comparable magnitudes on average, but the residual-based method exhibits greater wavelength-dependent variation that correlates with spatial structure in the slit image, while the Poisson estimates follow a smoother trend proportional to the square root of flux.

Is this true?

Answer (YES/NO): NO